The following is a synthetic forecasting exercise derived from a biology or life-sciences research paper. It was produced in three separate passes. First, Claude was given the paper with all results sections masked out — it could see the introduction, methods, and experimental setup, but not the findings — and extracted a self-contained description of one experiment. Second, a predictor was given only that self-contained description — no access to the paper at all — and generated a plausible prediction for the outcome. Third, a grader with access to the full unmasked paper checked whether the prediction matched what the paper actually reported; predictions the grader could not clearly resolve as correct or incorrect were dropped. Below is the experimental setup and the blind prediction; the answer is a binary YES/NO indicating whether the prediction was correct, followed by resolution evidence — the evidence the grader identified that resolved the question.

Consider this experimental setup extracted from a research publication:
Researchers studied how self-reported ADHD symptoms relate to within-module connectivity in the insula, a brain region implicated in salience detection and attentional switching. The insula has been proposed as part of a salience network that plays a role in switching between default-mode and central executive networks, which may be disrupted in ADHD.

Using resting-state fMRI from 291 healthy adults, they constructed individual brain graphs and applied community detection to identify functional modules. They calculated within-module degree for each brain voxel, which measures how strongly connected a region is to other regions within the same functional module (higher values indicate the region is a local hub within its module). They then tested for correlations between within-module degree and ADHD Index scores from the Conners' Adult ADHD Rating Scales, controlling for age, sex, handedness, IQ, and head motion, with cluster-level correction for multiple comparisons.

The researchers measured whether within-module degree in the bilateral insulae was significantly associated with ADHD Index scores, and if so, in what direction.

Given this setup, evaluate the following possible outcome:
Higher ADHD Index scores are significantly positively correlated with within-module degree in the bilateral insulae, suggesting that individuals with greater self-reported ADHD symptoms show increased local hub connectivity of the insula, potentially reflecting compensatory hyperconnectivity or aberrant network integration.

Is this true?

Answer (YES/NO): NO